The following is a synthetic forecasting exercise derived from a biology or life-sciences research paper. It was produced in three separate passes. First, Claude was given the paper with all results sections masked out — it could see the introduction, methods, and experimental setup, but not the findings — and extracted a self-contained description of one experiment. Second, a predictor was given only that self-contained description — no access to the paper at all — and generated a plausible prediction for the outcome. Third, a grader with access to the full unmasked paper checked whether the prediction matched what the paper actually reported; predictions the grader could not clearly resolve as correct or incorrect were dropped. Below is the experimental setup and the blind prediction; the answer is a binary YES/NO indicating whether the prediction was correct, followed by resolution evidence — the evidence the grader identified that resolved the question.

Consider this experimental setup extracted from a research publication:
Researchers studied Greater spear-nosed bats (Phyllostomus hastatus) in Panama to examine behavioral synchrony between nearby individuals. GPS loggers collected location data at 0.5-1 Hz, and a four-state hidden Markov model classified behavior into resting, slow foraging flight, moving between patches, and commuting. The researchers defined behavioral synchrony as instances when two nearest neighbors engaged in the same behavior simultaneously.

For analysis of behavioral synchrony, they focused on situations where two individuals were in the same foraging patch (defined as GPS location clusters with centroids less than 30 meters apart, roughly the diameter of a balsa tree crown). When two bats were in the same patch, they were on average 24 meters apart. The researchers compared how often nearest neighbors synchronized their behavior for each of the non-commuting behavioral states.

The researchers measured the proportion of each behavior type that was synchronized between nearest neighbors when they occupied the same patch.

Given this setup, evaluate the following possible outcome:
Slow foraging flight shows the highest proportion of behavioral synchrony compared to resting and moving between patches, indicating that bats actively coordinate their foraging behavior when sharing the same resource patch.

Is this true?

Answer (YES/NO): NO